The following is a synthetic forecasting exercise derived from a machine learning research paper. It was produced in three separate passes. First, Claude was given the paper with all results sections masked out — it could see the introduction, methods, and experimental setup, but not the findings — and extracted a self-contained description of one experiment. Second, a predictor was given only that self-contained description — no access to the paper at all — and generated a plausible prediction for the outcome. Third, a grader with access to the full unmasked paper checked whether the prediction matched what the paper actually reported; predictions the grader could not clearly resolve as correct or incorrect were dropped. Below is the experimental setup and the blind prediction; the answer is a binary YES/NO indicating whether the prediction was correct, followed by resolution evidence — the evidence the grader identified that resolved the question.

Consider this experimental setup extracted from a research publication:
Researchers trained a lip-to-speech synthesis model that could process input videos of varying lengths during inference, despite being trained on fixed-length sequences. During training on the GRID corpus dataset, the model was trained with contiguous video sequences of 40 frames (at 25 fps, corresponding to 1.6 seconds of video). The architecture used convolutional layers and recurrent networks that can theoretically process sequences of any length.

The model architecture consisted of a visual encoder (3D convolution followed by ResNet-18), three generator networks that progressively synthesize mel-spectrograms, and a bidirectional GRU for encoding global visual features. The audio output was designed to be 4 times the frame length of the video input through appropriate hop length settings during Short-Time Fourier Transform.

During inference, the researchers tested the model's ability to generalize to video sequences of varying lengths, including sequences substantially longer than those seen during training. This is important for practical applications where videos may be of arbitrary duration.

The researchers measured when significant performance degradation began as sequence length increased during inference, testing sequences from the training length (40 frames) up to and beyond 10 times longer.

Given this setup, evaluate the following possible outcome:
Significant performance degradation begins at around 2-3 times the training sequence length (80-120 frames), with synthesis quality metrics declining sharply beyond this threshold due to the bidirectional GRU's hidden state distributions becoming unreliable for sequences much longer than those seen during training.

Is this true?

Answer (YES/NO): NO